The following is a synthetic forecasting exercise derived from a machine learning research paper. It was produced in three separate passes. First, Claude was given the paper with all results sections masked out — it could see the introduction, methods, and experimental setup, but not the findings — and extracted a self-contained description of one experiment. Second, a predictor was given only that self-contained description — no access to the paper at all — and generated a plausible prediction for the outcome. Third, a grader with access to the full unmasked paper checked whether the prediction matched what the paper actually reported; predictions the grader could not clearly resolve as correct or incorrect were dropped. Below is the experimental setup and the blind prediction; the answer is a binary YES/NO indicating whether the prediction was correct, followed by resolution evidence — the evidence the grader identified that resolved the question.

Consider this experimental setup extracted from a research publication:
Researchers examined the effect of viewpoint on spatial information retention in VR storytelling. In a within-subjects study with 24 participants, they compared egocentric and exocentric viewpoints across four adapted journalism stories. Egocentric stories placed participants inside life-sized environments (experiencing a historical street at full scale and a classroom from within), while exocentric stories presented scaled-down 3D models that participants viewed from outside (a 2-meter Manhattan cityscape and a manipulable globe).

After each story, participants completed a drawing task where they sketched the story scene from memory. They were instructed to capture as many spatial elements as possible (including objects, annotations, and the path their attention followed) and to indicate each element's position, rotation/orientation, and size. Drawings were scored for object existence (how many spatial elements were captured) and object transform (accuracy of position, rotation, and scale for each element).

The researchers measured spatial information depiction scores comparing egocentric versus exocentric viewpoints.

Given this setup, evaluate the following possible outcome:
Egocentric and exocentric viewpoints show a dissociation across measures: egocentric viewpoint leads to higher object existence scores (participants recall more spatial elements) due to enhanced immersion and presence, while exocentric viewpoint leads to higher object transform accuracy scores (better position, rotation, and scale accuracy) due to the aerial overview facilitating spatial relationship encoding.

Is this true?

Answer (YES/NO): NO